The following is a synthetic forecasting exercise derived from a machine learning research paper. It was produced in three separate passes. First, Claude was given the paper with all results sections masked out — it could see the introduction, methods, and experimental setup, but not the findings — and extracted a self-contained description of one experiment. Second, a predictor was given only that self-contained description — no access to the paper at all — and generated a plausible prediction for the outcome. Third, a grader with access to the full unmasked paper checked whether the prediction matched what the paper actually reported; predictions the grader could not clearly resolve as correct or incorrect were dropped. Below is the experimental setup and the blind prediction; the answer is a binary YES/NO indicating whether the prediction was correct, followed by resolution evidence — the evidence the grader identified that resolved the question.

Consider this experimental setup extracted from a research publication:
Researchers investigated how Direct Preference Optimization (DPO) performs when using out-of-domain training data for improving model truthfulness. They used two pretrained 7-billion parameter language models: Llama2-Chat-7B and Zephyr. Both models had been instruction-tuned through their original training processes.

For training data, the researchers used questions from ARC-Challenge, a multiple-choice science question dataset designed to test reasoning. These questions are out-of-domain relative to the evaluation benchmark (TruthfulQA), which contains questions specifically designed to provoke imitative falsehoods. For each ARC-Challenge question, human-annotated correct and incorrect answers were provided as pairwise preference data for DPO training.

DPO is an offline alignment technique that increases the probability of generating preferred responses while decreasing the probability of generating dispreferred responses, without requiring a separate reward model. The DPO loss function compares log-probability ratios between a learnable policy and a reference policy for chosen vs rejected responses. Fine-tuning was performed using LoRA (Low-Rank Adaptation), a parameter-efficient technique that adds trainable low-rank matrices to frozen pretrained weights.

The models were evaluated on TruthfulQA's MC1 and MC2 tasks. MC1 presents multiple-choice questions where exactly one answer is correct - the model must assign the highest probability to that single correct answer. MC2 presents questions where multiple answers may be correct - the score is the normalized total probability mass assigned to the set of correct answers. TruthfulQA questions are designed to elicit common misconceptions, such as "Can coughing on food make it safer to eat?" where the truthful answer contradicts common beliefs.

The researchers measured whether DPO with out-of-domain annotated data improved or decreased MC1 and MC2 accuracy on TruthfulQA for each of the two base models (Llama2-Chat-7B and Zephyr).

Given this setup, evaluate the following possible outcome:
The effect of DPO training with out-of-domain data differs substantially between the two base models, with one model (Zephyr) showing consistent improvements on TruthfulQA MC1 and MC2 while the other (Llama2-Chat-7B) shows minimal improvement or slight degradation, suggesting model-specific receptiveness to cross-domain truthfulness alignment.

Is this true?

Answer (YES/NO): NO